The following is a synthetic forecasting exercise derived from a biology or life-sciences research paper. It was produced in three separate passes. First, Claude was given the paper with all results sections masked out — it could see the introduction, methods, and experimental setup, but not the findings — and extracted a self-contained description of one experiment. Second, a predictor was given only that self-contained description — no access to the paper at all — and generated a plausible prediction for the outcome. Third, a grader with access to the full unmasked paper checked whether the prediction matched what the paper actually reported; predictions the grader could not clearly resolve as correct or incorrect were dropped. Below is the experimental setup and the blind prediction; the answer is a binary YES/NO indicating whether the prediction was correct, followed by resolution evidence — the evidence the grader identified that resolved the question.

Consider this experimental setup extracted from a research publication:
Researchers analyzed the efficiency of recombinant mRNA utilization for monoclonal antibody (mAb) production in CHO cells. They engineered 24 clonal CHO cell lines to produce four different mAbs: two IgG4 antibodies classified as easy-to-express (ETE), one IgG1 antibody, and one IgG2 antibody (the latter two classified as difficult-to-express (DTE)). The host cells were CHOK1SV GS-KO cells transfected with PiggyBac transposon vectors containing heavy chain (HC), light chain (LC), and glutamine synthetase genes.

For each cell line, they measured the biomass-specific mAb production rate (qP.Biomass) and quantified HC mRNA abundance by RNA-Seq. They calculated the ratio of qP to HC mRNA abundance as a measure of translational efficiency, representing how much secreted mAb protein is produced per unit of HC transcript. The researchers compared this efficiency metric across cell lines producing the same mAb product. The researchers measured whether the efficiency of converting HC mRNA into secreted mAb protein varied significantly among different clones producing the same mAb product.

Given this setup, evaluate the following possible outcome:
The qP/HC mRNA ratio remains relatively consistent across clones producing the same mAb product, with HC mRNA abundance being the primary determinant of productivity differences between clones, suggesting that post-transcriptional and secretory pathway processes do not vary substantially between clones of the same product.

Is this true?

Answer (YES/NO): NO